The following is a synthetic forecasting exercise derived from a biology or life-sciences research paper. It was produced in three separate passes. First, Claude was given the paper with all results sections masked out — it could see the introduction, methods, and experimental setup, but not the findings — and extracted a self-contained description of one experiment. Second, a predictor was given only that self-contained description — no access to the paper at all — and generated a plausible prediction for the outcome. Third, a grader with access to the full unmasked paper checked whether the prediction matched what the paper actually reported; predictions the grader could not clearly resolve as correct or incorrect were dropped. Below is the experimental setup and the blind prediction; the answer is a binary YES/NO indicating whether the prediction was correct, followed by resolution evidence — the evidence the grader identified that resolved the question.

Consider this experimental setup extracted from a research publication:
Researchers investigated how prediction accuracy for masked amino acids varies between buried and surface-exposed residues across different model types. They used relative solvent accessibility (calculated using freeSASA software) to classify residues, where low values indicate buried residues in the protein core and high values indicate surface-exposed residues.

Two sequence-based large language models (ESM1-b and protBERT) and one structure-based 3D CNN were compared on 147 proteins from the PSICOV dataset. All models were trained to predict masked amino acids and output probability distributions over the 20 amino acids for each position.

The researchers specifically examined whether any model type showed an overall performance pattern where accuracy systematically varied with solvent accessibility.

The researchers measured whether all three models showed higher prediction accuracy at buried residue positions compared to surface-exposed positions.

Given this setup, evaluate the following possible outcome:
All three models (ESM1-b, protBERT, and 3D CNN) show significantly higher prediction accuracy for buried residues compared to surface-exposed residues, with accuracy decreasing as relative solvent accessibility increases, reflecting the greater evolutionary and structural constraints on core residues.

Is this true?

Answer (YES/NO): NO